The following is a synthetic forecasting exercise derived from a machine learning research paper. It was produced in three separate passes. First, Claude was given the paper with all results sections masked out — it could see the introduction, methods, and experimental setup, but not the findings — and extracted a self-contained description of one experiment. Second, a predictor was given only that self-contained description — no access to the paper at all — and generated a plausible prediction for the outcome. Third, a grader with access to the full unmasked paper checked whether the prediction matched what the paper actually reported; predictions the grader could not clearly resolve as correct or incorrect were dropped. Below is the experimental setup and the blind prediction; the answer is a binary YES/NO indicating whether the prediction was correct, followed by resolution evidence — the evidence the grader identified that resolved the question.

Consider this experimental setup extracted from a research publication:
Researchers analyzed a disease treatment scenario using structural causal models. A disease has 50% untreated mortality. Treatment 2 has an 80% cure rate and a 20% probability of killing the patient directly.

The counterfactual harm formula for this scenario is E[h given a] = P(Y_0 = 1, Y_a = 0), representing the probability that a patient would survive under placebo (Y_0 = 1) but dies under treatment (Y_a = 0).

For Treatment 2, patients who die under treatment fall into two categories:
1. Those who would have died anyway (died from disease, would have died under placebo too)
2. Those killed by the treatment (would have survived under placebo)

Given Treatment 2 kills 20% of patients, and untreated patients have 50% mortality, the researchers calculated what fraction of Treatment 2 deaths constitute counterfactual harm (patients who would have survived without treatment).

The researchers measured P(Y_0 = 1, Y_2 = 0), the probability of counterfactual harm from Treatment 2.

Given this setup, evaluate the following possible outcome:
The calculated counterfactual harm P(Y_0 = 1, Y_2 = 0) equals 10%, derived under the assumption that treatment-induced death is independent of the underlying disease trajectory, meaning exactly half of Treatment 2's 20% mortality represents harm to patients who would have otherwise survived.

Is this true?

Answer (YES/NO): YES